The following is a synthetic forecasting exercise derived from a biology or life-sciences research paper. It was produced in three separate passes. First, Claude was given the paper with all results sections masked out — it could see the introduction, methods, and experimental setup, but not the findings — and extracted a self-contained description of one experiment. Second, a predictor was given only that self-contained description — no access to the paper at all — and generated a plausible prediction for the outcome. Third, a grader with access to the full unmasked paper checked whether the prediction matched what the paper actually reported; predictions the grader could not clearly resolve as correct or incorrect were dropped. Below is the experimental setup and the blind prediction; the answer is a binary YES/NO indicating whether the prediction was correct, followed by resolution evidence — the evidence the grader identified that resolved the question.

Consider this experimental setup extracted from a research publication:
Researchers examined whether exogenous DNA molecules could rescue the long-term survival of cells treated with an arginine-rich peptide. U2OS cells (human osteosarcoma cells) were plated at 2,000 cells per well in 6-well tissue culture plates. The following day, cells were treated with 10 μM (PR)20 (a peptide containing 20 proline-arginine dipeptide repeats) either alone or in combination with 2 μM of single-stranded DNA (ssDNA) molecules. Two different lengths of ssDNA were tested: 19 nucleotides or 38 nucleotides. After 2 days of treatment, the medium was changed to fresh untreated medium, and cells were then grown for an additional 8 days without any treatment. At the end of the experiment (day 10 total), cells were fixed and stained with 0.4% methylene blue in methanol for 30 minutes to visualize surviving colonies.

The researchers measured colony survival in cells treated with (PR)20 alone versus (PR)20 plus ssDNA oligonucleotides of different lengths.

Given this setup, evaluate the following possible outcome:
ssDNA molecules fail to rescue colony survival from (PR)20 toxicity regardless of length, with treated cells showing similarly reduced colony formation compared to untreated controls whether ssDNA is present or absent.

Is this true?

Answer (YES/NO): NO